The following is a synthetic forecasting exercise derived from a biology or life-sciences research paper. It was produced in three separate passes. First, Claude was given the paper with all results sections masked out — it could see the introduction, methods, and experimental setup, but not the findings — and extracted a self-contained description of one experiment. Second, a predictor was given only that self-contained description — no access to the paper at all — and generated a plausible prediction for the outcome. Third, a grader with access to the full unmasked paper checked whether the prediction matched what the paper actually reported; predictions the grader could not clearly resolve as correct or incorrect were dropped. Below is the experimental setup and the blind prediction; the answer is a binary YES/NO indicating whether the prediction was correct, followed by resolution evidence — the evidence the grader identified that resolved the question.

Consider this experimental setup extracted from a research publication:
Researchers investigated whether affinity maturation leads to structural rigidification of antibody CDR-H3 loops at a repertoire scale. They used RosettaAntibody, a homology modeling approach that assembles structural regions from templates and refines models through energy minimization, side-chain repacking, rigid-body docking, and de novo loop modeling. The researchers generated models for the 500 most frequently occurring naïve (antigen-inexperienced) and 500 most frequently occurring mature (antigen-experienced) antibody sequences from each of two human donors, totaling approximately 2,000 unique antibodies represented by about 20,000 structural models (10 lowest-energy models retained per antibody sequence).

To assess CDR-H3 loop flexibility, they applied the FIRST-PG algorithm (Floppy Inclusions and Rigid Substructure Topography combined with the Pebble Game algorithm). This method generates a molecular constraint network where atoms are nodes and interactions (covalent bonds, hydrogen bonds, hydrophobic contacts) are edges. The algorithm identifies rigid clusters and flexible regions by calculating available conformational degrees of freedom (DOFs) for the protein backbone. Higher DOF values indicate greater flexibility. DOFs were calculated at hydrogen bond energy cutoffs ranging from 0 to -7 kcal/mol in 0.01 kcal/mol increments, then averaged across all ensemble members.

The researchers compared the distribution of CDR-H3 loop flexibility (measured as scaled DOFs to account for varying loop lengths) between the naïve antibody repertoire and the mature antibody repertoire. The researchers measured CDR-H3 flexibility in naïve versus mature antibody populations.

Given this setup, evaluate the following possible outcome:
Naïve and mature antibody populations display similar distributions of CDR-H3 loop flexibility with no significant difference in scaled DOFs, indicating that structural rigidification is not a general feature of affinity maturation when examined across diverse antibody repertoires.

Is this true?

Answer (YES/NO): YES